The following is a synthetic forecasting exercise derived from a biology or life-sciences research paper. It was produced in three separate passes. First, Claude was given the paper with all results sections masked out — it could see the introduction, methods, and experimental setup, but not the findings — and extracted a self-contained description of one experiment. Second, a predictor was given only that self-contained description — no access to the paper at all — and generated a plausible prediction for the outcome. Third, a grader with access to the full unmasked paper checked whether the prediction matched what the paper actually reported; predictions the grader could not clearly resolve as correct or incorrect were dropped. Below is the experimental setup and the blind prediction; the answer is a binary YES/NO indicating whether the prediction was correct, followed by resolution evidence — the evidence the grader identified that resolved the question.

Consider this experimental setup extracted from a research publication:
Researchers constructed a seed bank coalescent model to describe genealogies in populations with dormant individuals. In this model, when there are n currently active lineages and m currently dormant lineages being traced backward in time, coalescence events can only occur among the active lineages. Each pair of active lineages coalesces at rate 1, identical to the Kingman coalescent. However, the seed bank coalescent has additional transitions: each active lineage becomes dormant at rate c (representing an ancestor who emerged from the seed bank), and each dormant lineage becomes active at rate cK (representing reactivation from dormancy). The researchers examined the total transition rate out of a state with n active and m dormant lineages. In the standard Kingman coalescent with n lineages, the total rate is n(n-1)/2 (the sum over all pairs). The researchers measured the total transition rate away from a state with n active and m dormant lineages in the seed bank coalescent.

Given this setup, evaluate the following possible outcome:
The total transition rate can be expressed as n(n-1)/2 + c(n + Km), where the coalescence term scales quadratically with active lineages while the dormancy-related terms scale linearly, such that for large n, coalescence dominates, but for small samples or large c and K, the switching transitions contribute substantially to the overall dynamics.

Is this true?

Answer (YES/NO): YES